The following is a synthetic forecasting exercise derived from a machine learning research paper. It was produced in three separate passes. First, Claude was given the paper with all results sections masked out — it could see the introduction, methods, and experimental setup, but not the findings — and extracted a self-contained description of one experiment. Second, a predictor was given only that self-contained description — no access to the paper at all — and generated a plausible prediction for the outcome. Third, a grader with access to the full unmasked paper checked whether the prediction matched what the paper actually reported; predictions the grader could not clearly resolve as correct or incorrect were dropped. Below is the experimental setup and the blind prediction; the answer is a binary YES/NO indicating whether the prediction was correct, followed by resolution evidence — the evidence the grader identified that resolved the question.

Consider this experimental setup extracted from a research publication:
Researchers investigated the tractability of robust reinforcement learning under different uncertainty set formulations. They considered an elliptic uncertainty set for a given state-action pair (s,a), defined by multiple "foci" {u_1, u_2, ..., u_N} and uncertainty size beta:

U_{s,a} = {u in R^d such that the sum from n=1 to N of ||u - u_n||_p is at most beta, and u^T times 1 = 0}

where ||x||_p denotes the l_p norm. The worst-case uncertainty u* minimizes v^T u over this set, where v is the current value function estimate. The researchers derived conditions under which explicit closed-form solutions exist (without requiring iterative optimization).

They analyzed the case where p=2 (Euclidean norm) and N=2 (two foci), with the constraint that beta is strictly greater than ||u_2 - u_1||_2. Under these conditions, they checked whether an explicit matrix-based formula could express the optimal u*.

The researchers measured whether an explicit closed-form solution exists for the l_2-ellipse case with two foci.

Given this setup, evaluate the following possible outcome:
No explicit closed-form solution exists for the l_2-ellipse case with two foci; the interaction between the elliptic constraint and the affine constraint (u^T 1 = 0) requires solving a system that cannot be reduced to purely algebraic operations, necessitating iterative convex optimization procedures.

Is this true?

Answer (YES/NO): NO